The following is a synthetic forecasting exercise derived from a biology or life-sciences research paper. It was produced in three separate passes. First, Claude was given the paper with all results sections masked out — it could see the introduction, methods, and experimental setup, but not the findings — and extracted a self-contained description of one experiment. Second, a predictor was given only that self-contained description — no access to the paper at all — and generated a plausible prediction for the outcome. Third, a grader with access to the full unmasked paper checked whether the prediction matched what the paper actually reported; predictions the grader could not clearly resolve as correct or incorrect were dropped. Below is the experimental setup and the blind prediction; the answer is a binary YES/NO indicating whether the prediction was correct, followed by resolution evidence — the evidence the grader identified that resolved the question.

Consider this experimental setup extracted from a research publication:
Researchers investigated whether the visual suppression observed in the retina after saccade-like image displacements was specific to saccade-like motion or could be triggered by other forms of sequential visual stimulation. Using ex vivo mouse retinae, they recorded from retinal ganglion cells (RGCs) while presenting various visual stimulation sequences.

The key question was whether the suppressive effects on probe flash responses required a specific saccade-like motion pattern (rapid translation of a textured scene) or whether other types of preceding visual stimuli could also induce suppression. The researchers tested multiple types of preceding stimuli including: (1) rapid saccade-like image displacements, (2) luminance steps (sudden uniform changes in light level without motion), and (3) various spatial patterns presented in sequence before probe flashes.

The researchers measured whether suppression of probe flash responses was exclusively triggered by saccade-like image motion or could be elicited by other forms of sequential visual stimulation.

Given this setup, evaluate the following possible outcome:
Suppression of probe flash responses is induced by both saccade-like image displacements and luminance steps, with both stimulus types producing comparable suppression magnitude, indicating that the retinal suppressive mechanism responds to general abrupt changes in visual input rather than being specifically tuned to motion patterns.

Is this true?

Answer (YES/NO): YES